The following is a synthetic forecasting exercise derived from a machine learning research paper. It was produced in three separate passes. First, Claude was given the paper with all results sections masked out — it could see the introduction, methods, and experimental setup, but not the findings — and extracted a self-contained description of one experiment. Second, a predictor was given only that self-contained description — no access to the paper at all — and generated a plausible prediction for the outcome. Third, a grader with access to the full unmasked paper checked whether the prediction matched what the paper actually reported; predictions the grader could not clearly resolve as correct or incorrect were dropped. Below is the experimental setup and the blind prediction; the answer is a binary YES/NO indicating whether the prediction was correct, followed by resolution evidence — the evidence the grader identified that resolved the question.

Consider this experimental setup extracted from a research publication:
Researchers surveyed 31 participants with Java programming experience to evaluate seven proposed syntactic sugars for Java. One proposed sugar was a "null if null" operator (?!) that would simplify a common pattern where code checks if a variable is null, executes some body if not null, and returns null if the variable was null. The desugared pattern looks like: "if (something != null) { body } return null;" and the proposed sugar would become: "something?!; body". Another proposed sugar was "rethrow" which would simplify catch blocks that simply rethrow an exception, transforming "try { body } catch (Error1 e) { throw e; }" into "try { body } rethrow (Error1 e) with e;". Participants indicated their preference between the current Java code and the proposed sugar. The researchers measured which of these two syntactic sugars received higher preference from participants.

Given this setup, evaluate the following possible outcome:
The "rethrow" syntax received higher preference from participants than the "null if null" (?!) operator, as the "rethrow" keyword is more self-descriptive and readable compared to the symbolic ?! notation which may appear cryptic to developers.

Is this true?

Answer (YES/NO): YES